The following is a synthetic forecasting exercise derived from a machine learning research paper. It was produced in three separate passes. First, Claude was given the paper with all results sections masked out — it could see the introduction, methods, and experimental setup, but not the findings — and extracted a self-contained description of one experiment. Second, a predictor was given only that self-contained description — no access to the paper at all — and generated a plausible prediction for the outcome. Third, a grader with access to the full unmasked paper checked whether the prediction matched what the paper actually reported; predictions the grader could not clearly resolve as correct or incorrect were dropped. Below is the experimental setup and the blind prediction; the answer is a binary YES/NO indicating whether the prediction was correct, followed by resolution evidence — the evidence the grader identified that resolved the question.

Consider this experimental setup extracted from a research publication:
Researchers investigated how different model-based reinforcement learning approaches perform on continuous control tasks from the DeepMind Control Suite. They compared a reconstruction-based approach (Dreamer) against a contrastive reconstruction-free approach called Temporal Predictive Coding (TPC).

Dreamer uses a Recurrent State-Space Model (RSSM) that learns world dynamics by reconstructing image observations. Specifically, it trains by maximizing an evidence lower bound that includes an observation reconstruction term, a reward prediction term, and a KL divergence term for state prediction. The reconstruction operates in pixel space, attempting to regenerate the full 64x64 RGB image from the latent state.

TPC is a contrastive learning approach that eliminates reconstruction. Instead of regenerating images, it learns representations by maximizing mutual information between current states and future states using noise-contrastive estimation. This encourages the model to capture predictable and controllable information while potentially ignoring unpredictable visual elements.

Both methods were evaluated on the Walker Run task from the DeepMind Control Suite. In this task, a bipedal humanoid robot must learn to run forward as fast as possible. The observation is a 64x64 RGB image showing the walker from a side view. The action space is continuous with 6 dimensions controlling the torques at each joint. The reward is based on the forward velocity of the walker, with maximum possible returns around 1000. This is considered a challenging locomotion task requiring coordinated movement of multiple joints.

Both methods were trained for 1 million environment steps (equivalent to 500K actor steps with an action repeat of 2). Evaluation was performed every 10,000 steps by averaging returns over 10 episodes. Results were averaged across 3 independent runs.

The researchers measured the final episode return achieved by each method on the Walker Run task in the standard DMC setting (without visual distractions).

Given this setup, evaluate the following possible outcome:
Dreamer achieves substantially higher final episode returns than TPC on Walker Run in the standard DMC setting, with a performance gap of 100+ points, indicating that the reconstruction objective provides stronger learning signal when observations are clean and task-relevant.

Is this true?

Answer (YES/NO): YES